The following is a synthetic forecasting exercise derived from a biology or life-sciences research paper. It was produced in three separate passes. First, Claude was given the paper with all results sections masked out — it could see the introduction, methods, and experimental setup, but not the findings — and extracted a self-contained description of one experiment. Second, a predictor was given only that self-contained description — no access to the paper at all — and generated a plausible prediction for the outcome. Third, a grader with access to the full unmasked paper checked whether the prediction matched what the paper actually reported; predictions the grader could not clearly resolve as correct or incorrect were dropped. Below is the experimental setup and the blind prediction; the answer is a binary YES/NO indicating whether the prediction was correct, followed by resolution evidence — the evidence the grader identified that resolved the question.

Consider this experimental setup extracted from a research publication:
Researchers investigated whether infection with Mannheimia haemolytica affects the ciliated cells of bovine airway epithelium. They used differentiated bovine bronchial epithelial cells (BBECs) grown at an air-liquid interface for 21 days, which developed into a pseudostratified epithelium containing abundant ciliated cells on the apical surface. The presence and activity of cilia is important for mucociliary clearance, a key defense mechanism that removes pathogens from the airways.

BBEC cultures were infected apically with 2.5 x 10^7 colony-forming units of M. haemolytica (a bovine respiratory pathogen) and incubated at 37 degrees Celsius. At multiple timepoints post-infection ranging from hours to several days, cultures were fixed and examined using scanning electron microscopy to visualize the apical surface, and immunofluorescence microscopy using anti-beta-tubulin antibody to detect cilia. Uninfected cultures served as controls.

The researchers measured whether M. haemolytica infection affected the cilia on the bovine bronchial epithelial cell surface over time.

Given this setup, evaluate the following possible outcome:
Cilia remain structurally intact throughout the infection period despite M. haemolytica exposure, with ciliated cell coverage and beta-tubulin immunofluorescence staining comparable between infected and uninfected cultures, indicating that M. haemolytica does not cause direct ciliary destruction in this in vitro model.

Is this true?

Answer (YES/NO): NO